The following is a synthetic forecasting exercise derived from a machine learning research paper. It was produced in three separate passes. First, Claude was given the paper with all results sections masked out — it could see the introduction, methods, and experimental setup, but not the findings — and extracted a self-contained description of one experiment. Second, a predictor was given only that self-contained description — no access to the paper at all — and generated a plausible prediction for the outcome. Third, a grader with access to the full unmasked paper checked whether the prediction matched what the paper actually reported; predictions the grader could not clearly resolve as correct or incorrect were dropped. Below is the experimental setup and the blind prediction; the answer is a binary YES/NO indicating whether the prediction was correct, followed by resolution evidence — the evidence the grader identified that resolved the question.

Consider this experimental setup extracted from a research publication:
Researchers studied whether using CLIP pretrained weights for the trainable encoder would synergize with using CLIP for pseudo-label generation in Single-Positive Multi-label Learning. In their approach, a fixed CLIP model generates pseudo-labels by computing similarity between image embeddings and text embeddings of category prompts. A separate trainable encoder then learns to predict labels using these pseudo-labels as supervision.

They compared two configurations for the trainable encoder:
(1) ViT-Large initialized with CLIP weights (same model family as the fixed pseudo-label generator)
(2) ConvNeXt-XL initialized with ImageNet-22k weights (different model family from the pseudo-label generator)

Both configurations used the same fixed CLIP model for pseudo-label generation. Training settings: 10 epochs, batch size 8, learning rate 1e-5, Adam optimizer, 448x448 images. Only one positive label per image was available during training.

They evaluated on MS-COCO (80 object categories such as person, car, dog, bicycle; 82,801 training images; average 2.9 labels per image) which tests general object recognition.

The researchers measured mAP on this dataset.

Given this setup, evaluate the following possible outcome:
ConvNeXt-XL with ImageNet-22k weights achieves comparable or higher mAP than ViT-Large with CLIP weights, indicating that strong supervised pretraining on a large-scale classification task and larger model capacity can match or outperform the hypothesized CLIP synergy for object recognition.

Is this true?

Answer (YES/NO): YES